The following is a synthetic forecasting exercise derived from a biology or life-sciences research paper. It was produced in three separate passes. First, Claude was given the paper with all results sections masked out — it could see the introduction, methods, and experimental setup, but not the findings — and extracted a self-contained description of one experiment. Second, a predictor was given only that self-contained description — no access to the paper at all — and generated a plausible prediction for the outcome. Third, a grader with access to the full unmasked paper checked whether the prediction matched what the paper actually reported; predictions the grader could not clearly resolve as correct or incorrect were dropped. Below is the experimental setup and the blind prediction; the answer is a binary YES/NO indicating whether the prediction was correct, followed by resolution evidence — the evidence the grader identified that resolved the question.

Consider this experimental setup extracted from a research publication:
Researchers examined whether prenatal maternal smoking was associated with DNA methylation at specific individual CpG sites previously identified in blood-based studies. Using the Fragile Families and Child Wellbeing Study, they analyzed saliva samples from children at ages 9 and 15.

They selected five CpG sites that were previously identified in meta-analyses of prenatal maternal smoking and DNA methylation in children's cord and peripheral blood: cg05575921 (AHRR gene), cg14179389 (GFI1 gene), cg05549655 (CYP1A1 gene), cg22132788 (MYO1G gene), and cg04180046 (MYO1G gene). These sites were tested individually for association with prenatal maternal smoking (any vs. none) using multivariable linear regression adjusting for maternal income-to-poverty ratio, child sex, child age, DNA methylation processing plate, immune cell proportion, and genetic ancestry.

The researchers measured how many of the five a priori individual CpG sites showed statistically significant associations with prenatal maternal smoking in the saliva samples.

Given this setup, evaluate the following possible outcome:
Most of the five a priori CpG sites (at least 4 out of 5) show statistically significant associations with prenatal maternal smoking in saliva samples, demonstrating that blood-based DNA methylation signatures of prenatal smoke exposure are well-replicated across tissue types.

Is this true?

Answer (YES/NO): YES